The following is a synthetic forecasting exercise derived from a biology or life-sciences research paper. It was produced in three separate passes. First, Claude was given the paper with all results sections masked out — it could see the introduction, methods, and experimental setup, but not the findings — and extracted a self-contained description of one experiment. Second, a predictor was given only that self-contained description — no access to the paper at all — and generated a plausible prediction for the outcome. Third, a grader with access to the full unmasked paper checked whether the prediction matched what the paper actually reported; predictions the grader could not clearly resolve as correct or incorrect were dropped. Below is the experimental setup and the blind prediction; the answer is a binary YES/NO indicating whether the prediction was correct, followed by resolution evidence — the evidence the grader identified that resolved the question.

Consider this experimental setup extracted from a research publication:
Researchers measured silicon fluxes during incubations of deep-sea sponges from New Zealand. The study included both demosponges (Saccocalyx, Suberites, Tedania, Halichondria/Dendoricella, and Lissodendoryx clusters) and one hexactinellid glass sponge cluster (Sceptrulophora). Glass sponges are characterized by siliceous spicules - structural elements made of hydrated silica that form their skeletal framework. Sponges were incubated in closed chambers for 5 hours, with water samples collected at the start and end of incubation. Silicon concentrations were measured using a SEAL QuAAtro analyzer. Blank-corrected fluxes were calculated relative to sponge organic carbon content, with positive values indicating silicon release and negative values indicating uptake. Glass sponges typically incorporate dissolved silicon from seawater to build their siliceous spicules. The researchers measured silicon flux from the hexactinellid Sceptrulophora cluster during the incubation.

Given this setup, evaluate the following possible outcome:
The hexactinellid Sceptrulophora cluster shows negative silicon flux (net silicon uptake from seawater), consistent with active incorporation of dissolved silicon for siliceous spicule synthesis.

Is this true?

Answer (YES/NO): YES